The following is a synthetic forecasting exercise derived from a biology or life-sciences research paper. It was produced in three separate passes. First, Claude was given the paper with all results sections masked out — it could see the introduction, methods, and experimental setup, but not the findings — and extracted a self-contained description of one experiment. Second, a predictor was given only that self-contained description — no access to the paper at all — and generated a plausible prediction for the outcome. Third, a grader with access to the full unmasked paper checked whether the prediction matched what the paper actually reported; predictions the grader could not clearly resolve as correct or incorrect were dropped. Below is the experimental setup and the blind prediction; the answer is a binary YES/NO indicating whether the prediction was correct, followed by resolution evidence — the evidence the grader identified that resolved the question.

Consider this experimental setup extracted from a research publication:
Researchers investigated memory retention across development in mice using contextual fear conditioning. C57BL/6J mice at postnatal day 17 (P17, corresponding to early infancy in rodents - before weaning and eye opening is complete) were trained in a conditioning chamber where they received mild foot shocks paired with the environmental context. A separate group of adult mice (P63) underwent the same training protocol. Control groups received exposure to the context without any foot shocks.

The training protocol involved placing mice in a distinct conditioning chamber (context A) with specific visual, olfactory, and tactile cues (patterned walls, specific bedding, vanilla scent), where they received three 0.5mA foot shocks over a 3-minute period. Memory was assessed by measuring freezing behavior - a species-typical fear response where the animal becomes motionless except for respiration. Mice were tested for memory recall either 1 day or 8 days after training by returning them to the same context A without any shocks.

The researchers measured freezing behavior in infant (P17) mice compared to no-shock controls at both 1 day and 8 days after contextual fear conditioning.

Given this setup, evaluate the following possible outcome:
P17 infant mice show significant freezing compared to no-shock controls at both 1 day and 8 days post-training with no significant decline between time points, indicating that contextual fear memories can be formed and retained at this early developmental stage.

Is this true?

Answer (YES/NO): NO